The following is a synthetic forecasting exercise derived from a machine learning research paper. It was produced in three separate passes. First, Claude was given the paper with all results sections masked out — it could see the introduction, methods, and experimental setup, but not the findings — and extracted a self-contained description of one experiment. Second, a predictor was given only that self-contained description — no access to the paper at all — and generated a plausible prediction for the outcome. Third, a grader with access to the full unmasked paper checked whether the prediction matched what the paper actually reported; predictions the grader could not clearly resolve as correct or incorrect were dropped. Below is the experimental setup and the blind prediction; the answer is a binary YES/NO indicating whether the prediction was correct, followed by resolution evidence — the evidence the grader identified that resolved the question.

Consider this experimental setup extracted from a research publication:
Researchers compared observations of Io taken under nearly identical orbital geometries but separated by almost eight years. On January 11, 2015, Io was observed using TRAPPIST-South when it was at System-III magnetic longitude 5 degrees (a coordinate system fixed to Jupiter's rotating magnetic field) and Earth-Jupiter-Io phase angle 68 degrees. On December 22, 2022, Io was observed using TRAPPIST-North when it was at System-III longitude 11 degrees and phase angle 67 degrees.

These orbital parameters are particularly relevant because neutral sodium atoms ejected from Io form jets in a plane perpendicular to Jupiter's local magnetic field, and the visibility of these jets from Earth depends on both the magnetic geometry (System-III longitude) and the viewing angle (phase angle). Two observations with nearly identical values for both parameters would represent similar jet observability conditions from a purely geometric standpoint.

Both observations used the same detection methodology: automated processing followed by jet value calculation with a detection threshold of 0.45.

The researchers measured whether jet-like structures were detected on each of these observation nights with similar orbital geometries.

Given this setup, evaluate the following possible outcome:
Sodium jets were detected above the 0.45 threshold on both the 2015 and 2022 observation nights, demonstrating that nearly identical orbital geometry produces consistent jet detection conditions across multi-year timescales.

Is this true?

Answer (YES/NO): NO